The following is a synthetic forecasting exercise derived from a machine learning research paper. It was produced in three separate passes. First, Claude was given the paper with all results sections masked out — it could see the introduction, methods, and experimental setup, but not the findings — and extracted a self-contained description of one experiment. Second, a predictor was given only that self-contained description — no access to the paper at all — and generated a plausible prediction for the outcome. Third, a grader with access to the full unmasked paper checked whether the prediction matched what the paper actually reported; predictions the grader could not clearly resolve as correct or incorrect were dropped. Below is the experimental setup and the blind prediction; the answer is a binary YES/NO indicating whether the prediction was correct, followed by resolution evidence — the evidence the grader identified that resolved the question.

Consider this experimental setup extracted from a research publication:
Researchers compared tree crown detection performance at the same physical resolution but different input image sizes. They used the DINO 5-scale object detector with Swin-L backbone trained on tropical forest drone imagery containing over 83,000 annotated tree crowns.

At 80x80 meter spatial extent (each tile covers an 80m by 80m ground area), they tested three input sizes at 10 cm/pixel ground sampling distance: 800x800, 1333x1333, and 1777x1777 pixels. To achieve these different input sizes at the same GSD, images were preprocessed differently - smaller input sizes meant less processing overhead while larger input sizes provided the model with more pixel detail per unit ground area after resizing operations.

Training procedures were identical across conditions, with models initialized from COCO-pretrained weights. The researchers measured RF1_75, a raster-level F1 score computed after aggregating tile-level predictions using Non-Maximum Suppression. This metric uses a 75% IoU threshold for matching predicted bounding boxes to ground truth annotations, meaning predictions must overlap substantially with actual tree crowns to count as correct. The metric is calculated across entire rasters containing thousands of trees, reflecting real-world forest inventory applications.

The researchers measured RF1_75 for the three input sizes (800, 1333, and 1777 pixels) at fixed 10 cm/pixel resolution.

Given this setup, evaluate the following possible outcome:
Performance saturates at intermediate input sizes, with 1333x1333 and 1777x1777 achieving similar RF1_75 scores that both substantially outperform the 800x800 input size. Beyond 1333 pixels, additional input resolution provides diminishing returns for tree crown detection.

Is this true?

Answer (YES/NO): NO